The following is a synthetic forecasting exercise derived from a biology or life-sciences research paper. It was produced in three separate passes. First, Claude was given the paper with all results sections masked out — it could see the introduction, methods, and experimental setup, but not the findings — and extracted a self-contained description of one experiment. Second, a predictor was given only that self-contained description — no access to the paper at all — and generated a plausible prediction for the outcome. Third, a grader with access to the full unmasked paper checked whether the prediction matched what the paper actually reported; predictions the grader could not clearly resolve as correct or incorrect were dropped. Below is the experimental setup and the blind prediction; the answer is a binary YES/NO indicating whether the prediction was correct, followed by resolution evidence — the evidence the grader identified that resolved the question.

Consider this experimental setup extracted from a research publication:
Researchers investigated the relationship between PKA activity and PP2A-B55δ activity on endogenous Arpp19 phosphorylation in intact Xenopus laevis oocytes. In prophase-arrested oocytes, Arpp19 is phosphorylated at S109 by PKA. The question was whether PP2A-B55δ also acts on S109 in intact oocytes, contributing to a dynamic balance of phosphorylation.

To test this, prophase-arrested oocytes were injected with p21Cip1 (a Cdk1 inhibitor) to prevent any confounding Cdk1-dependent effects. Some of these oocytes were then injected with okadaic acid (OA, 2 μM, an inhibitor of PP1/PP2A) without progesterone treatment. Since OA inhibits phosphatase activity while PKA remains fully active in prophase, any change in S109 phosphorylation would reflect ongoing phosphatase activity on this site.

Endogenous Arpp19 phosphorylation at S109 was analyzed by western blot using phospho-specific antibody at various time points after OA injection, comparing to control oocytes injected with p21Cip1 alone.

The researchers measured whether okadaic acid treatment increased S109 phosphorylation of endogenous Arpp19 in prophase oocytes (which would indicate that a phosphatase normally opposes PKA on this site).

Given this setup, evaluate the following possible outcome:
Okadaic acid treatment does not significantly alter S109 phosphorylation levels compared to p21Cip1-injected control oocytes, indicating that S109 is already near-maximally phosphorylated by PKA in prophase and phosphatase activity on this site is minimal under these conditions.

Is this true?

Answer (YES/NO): NO